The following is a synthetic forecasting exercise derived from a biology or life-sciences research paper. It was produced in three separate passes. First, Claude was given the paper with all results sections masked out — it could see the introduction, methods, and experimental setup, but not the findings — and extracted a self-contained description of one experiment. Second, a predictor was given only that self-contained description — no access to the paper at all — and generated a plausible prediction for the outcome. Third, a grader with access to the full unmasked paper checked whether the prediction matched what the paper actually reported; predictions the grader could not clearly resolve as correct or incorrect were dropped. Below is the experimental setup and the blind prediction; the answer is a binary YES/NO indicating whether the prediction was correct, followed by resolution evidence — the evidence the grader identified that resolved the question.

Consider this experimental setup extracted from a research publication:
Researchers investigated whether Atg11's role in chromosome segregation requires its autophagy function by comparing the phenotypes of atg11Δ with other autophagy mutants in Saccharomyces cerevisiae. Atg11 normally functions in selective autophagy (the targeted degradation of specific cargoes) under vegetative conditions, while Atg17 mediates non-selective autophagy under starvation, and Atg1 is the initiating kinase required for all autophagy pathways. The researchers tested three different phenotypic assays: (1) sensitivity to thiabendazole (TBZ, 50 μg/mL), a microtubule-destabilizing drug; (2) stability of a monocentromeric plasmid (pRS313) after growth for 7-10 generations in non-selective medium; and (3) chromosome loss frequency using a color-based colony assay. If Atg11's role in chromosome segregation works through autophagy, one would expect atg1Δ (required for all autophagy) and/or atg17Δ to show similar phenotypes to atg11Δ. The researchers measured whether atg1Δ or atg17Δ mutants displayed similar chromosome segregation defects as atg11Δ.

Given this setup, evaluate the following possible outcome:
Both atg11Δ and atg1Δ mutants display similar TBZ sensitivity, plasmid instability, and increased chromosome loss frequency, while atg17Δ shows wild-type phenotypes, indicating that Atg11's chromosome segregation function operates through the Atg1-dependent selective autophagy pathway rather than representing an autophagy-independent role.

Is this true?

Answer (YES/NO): NO